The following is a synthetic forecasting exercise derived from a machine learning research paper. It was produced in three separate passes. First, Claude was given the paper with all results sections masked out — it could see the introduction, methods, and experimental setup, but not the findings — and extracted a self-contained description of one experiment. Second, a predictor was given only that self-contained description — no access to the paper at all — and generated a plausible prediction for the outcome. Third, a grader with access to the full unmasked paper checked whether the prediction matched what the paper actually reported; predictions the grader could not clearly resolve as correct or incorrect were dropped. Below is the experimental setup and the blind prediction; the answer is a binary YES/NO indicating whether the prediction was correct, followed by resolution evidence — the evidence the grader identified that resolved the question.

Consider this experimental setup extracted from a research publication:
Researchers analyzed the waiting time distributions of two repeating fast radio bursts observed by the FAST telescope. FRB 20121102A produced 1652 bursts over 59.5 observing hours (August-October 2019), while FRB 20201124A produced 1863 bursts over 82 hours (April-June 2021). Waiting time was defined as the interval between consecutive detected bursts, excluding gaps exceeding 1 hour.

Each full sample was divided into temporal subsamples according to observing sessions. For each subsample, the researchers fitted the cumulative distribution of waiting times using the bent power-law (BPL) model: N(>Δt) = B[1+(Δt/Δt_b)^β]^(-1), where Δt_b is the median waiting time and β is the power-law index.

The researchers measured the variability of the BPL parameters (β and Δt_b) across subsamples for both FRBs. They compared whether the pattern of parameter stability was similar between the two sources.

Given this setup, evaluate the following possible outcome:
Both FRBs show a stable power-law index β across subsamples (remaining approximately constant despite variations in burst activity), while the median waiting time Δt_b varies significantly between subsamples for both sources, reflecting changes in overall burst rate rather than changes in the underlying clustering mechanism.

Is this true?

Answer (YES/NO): YES